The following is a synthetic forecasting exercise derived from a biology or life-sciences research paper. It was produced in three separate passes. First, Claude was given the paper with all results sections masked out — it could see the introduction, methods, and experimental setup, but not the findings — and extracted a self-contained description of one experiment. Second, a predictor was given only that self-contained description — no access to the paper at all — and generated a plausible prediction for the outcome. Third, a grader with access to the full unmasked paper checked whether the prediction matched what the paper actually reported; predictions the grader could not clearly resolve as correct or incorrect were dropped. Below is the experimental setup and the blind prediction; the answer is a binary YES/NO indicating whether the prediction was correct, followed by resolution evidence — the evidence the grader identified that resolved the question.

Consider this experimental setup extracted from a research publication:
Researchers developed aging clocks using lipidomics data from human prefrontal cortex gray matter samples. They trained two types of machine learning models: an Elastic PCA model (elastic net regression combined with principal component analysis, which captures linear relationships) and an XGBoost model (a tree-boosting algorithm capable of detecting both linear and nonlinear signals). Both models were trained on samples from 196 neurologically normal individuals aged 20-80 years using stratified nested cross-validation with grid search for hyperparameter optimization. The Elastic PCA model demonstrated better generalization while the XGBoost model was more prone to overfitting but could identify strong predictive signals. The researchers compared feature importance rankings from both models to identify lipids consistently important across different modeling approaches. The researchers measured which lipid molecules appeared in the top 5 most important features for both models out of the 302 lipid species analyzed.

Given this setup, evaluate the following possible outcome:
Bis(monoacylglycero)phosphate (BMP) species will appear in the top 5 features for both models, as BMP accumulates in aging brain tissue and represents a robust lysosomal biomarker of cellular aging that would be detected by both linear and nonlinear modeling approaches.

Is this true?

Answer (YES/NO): NO